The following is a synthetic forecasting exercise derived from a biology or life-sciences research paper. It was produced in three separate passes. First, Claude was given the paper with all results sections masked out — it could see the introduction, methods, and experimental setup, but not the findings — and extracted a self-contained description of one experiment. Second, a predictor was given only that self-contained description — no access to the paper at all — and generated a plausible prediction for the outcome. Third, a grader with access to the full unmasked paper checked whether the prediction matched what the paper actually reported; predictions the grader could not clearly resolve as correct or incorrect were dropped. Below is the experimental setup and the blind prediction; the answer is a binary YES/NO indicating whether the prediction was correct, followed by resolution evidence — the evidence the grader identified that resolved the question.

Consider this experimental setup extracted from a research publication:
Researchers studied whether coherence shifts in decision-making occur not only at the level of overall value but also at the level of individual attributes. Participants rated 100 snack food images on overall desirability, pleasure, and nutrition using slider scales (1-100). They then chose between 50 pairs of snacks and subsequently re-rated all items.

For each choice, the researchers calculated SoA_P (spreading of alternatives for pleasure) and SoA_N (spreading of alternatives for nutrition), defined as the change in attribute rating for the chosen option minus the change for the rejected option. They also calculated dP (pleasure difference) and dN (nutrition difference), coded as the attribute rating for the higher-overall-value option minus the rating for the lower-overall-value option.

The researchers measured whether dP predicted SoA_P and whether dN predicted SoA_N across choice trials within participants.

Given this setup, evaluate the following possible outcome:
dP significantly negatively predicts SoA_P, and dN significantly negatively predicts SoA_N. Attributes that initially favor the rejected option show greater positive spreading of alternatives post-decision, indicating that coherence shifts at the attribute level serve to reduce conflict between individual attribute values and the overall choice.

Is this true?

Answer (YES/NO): YES